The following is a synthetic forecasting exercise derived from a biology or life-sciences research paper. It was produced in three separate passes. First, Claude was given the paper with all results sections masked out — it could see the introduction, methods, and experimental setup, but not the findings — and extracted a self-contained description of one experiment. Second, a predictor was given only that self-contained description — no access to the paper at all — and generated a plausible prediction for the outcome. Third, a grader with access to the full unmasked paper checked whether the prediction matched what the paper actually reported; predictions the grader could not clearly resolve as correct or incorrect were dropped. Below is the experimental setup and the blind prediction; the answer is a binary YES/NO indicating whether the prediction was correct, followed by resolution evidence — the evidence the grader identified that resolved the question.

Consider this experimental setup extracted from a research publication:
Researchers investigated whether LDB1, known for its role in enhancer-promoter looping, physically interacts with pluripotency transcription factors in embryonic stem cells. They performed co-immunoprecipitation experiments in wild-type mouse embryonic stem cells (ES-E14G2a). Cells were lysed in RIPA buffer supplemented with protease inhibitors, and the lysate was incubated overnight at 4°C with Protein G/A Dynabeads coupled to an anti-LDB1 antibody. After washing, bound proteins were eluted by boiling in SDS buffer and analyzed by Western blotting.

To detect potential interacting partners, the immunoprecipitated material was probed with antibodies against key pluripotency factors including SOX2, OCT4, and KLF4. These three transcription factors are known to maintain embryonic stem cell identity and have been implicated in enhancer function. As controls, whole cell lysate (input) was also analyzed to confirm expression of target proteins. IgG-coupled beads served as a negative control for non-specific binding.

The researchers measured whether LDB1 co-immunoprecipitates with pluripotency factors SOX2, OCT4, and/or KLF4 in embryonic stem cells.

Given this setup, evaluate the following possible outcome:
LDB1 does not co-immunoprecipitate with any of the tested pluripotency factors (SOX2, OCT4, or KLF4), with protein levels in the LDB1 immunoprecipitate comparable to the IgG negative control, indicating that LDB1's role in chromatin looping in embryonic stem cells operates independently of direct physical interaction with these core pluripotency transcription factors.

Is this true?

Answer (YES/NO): NO